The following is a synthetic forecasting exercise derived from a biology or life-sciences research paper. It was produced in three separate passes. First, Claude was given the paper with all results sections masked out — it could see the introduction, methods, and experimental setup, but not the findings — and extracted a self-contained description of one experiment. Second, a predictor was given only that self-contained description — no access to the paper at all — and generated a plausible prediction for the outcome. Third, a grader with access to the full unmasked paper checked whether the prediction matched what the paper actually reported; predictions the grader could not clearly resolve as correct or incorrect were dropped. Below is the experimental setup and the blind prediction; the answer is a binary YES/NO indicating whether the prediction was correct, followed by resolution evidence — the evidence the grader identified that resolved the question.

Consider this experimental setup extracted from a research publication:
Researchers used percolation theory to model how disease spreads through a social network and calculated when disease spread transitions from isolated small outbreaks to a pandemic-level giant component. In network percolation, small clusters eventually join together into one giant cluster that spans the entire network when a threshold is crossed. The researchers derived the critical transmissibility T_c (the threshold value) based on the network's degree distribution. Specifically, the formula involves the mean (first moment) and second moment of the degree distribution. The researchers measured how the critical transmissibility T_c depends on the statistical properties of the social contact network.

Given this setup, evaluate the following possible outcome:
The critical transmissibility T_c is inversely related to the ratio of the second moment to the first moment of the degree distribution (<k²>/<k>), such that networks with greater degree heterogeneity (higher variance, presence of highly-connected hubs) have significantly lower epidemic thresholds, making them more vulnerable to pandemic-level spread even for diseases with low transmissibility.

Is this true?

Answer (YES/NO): YES